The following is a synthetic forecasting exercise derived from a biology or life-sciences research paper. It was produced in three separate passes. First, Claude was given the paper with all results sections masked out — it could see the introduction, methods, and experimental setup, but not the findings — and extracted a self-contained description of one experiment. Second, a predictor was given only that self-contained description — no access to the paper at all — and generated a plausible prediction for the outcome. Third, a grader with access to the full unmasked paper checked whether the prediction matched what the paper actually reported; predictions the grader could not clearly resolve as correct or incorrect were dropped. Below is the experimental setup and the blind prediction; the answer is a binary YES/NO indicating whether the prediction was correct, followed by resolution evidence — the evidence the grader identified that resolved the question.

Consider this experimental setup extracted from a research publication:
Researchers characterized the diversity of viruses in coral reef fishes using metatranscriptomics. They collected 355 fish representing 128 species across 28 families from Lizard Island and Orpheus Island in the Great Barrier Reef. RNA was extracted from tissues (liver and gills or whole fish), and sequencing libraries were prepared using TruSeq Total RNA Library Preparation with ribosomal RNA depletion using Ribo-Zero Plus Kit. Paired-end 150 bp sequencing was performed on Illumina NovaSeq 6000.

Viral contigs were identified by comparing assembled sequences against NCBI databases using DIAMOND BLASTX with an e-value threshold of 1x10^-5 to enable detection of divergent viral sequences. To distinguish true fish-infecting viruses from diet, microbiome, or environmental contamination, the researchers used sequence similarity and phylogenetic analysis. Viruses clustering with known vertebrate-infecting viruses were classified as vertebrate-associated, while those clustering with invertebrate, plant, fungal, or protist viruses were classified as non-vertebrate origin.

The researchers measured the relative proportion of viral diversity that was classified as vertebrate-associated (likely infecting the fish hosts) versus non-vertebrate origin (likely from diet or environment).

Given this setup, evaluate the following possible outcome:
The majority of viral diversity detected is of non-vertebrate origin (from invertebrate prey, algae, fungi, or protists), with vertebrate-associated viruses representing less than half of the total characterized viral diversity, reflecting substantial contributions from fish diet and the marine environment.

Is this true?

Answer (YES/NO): YES